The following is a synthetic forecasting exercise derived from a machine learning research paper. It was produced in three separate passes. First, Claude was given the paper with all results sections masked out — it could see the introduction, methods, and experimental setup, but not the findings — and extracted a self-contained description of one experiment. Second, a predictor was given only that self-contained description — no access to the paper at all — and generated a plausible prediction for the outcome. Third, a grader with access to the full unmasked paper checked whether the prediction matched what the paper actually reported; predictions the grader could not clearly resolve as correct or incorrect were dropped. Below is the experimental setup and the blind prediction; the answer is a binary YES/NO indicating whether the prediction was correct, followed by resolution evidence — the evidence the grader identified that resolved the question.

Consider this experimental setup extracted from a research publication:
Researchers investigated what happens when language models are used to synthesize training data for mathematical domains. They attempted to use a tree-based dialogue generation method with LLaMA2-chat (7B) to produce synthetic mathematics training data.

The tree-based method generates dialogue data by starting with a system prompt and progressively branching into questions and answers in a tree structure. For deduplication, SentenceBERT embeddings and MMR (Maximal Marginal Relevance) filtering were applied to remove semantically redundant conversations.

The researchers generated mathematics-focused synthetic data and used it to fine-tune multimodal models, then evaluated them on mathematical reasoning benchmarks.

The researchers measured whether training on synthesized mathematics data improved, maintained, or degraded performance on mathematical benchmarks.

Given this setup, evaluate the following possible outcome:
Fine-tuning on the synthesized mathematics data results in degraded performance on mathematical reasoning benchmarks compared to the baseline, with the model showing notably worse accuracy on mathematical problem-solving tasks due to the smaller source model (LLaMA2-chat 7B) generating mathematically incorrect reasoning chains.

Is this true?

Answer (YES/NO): YES